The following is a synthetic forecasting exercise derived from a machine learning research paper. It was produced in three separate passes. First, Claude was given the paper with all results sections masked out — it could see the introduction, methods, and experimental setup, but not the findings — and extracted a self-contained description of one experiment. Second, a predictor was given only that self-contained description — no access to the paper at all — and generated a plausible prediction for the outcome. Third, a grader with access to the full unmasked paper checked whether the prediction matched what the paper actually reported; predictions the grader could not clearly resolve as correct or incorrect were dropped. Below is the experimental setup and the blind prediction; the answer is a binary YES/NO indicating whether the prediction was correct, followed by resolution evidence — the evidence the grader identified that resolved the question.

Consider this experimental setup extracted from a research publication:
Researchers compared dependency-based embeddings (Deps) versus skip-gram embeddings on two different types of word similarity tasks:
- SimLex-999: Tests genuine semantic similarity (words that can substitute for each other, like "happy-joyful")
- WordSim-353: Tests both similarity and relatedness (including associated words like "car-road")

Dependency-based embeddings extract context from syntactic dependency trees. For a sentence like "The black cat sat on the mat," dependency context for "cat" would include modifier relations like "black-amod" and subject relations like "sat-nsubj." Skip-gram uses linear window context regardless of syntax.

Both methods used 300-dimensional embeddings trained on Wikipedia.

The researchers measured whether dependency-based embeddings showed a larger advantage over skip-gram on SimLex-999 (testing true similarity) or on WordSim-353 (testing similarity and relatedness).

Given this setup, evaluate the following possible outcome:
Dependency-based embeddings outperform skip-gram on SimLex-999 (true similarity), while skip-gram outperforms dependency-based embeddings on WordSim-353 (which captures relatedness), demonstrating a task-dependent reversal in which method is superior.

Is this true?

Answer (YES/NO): YES